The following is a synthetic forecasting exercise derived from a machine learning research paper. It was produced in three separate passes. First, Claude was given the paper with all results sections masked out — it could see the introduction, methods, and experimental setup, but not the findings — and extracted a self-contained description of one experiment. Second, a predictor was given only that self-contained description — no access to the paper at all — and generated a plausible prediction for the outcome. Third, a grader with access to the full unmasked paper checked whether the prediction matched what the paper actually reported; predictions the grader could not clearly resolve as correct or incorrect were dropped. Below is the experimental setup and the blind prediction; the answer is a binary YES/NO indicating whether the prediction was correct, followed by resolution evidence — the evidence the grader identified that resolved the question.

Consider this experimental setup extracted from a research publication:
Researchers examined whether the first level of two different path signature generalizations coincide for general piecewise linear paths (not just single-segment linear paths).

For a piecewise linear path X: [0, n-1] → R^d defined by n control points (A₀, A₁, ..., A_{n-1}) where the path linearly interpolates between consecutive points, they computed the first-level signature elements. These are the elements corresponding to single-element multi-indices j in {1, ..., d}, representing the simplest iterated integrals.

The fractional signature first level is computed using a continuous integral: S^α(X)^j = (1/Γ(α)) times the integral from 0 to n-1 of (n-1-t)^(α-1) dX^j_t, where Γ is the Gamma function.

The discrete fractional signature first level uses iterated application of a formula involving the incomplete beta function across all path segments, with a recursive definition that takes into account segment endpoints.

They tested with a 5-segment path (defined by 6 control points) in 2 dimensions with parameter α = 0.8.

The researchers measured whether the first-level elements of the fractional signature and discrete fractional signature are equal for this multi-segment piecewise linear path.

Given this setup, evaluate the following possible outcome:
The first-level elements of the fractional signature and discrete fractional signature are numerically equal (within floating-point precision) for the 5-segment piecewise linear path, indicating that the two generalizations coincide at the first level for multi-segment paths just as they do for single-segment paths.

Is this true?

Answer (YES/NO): YES